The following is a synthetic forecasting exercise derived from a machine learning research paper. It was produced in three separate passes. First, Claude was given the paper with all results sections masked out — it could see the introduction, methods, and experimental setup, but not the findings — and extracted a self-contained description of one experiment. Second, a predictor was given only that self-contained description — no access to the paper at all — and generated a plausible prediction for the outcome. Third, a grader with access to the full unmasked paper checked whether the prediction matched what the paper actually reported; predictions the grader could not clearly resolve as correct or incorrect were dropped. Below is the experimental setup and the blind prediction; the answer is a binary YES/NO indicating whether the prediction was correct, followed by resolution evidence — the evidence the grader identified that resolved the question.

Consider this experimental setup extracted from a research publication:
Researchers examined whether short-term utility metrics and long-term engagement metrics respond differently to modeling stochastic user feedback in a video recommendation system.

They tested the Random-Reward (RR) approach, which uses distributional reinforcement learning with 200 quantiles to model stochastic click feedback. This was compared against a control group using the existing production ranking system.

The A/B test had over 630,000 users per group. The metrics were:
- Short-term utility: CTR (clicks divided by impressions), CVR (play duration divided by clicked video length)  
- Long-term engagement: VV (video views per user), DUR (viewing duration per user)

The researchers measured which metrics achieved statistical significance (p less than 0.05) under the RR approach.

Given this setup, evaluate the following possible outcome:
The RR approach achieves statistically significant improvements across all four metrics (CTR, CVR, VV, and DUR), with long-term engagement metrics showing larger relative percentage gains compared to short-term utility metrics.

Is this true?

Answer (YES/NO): NO